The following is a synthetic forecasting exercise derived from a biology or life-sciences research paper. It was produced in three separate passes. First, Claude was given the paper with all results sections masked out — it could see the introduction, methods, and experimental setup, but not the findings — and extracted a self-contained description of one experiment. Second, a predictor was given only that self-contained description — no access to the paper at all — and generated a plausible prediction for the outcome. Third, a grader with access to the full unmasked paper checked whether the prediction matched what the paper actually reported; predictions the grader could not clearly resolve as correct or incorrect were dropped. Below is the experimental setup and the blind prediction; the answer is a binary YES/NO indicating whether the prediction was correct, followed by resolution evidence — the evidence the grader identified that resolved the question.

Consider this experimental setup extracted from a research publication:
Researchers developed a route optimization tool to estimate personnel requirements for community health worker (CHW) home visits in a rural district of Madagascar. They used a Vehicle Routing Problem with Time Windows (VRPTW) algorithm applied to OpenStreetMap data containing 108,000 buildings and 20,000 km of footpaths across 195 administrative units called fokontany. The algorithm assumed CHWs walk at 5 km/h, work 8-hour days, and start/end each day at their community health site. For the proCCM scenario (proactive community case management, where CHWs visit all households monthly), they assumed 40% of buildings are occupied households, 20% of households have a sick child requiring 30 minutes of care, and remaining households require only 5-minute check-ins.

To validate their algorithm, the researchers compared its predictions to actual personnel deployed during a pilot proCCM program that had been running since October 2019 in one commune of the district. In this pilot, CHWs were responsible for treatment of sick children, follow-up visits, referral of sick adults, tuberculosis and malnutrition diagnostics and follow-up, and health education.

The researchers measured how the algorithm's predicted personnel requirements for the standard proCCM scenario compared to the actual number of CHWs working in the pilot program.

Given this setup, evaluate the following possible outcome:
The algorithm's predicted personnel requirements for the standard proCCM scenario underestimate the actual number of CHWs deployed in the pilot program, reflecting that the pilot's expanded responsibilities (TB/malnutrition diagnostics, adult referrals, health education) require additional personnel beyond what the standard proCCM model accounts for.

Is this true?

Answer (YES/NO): YES